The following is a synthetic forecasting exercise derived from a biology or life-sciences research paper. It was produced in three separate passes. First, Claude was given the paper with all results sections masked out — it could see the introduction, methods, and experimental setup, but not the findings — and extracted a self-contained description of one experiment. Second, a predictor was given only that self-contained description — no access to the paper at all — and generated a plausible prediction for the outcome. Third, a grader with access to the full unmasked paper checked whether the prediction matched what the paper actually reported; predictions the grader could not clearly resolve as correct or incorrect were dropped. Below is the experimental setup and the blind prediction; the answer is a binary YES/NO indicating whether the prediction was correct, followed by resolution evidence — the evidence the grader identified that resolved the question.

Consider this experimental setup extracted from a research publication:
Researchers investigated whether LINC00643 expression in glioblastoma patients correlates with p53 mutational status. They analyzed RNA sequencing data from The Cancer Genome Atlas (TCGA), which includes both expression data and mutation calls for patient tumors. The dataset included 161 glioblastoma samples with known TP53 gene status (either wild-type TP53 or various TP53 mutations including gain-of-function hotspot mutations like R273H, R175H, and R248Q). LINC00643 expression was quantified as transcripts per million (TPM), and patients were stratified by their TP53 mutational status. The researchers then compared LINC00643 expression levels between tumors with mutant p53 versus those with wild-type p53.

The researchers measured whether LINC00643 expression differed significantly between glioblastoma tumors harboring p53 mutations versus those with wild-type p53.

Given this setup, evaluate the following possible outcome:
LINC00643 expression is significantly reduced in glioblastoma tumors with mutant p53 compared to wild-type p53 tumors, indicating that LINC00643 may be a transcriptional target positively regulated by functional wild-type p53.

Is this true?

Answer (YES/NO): NO